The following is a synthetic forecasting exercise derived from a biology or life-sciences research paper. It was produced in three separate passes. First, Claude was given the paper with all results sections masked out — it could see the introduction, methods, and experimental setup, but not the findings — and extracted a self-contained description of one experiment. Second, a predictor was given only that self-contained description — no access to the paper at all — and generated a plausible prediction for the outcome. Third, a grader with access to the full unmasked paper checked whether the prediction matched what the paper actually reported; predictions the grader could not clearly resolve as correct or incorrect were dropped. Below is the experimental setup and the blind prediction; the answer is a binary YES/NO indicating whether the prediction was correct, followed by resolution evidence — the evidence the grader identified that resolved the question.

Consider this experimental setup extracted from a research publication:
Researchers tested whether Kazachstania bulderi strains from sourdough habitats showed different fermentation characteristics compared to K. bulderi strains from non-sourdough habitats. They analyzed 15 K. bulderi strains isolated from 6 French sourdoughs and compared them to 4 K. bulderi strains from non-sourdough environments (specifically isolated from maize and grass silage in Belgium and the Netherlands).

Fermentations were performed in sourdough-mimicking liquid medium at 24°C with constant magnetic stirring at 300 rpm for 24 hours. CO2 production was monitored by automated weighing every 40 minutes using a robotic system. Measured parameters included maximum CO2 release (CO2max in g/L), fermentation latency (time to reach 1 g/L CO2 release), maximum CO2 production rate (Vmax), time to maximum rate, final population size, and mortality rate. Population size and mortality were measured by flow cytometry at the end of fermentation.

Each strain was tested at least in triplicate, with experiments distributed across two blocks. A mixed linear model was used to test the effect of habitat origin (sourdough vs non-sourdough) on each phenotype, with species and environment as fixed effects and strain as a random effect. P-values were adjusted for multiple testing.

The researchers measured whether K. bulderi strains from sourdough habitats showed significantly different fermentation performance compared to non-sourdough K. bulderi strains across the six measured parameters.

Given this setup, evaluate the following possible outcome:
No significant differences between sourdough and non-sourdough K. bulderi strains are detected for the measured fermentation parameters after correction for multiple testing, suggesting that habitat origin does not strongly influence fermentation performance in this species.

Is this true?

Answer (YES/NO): YES